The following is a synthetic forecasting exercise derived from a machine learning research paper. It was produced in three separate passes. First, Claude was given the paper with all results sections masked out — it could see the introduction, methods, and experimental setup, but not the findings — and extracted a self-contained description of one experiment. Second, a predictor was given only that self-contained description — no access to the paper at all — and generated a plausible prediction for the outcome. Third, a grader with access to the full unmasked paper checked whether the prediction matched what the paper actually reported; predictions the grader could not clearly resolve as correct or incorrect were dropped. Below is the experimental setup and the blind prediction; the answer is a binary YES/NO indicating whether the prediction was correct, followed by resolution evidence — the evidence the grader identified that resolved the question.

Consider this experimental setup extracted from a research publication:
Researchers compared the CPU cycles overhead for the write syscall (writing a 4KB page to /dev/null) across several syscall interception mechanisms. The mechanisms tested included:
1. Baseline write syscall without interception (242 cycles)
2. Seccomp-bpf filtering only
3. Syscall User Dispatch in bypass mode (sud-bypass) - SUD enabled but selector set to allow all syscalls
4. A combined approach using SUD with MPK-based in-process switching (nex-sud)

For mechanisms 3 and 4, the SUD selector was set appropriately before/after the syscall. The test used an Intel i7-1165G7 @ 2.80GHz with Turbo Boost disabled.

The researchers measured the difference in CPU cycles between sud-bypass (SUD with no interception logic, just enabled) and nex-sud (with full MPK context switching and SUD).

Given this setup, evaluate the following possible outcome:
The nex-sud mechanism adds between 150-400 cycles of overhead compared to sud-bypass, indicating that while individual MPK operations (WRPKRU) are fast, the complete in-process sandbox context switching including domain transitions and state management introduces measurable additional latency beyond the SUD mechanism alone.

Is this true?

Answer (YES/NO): YES